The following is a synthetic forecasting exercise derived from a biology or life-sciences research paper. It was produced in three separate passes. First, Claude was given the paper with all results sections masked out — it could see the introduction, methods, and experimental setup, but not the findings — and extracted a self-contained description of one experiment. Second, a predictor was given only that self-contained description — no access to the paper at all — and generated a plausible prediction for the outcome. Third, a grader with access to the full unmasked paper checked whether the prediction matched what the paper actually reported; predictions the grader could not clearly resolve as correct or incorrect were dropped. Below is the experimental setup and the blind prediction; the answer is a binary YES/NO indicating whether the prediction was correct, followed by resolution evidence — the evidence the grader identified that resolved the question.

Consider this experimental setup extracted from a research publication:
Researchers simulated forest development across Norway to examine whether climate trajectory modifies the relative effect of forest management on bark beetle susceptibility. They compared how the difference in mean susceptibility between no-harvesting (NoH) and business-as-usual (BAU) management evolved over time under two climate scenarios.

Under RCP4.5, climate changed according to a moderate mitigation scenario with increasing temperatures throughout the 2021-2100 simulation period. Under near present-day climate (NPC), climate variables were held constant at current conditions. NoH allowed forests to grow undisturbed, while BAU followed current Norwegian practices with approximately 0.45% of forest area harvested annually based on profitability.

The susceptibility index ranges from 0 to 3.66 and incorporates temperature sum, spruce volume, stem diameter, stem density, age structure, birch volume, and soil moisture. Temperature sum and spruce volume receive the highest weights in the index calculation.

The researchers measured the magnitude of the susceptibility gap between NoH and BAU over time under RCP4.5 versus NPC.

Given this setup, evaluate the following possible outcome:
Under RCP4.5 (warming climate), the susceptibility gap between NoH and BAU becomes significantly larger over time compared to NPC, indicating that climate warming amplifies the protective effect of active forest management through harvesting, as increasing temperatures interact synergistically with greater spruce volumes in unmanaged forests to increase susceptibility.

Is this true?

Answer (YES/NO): NO